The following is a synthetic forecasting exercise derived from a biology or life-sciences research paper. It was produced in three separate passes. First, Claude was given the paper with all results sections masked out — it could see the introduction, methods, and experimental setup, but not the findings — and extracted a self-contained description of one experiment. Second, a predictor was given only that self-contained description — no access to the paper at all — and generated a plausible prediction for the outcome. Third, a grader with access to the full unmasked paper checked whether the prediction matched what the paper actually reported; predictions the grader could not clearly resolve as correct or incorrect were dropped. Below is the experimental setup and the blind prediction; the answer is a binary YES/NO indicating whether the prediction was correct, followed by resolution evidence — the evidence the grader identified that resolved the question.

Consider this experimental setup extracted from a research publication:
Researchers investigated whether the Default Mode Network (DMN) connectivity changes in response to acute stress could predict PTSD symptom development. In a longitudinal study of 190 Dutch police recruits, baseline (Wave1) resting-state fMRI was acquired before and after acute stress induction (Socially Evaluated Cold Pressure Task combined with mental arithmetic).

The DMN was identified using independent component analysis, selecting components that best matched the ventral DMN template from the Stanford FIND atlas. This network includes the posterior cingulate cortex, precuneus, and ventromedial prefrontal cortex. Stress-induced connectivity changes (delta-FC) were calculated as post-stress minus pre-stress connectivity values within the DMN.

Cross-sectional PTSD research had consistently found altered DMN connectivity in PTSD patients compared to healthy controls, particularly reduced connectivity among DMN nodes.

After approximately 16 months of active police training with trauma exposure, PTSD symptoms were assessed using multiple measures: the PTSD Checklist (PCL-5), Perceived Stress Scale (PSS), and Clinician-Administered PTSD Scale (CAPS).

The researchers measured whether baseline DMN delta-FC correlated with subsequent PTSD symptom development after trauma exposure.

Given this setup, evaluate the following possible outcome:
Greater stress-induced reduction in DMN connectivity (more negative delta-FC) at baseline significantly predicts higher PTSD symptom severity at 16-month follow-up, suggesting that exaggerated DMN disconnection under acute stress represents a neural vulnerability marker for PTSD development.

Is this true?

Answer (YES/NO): NO